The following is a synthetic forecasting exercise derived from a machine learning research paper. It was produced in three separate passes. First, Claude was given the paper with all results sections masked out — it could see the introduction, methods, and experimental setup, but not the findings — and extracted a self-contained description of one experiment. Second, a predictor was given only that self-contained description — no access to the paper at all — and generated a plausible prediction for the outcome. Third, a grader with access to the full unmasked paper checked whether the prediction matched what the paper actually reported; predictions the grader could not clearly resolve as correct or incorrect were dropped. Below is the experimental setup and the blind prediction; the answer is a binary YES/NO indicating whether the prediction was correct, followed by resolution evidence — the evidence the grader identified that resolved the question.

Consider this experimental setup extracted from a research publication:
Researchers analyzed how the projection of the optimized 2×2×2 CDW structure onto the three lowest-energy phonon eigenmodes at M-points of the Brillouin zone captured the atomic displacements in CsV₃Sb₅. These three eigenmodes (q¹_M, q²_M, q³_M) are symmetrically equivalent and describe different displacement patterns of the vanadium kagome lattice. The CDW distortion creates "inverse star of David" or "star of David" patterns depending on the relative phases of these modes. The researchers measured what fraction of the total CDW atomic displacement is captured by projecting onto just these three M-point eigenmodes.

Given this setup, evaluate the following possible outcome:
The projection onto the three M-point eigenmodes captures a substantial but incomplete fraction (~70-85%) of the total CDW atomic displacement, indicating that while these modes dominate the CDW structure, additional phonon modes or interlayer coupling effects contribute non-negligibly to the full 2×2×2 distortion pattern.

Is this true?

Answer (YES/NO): NO